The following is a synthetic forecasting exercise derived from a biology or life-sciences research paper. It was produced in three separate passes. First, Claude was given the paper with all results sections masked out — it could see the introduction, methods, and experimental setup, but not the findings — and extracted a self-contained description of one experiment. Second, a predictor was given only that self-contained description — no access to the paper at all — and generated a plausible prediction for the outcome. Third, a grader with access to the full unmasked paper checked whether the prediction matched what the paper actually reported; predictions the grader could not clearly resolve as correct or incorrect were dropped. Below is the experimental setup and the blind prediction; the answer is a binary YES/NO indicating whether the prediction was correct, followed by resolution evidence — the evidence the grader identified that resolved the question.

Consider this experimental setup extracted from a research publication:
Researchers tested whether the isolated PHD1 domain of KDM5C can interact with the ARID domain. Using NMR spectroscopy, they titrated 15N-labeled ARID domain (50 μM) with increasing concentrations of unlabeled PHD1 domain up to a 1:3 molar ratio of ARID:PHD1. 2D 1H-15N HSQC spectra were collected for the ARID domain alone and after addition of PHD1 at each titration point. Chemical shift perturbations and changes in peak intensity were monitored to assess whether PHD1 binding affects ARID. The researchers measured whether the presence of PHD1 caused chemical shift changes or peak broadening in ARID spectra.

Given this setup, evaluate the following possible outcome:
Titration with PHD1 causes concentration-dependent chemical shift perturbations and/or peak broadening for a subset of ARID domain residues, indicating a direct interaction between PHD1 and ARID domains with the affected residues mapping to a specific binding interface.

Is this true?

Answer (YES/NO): NO